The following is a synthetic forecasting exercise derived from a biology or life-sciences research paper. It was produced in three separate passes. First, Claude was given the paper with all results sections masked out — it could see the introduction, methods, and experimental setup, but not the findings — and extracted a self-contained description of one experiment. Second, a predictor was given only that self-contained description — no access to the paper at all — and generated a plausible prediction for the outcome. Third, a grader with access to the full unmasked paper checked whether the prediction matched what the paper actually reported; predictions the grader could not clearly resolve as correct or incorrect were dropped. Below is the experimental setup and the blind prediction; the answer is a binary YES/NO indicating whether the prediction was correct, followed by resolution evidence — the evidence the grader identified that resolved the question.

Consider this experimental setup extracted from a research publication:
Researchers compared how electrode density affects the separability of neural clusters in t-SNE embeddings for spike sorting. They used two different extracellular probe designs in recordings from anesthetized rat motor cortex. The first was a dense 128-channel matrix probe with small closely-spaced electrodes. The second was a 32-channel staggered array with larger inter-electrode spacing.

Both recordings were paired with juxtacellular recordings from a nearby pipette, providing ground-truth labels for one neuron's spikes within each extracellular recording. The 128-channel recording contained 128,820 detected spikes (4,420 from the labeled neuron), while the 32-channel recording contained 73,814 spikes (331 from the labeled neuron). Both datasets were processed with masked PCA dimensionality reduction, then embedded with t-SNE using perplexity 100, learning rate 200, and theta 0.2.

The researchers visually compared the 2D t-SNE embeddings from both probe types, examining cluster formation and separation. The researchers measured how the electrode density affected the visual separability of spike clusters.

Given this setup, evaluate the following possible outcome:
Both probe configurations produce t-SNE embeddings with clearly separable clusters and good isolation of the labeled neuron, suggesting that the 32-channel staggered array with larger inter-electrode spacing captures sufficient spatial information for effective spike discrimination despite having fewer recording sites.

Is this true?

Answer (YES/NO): NO